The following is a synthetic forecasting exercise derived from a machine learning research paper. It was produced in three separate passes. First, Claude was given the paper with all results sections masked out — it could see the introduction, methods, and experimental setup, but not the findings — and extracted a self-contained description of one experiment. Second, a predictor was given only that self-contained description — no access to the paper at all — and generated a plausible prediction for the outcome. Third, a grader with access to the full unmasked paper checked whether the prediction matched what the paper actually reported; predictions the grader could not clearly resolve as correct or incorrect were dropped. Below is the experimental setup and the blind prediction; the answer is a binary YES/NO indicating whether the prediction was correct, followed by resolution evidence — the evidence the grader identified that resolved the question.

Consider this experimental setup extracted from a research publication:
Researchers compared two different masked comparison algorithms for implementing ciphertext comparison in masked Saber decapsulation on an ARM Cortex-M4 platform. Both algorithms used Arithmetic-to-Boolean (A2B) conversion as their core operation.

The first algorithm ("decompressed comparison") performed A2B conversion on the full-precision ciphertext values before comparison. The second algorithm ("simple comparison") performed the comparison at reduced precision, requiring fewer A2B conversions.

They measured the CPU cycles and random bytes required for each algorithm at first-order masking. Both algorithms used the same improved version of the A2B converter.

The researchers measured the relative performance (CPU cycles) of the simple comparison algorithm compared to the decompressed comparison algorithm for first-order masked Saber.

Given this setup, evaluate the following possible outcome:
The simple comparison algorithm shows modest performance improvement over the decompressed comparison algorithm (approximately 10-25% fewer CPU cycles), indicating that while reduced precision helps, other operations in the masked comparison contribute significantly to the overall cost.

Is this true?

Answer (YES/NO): NO